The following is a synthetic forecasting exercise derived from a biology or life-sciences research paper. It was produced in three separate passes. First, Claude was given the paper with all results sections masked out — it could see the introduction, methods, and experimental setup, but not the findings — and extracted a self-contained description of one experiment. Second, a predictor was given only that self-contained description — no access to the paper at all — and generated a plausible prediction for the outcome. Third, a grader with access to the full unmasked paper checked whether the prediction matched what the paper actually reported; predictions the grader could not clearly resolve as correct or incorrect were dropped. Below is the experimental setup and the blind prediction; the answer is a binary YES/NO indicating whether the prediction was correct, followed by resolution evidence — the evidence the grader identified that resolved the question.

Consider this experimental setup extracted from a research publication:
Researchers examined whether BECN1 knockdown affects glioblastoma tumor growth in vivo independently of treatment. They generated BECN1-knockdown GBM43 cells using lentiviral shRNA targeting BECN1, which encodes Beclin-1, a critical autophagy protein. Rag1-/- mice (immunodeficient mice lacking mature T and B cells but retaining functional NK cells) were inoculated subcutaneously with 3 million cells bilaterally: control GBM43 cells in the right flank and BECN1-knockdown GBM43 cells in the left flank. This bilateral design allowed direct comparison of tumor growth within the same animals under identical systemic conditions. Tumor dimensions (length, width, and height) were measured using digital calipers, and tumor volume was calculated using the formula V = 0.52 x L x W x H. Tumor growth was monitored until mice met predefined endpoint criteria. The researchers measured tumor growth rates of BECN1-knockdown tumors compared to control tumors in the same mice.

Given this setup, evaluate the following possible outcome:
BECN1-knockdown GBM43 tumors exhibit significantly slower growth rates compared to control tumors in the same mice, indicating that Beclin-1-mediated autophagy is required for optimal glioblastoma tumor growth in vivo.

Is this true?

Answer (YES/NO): YES